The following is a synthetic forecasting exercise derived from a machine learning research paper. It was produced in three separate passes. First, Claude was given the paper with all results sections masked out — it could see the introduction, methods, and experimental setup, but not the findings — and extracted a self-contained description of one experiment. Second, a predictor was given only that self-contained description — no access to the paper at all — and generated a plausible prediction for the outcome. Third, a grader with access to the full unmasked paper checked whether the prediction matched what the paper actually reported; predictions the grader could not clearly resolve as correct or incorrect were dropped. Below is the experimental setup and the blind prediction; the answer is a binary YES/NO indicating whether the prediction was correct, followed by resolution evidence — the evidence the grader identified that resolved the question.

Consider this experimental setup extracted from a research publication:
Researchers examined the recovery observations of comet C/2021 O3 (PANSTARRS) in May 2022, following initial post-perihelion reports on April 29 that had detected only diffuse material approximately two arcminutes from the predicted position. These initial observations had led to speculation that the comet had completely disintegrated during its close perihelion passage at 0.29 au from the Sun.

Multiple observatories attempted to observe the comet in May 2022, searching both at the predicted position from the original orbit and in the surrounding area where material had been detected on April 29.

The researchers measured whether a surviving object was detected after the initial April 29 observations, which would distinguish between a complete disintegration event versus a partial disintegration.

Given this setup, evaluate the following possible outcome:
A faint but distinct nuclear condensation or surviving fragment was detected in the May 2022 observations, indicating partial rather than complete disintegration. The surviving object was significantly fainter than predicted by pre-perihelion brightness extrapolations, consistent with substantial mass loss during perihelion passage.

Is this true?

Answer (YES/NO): NO